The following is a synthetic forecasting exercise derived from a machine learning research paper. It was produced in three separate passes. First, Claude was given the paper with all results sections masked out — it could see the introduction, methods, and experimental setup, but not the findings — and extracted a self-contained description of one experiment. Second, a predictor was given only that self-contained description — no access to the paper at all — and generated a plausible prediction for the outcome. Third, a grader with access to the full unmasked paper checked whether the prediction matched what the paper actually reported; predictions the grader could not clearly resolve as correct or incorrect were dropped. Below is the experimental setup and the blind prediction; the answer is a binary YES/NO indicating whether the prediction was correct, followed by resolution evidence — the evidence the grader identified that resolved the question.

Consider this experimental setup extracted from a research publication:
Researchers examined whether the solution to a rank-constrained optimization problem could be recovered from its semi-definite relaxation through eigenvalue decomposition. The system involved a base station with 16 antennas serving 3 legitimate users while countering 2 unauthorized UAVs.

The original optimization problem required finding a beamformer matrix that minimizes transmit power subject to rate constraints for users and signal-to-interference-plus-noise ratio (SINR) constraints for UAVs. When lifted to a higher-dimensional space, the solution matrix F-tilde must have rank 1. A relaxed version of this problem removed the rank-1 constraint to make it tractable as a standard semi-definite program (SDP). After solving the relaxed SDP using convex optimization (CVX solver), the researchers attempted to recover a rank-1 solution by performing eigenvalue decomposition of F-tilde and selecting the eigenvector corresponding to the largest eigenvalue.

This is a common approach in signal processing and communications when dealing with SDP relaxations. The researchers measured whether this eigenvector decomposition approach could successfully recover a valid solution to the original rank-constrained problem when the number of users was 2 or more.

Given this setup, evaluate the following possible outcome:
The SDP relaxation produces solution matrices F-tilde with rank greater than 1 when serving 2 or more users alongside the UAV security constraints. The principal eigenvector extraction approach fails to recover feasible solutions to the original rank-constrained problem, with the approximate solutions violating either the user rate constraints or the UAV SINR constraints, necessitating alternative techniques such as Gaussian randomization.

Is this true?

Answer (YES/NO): YES